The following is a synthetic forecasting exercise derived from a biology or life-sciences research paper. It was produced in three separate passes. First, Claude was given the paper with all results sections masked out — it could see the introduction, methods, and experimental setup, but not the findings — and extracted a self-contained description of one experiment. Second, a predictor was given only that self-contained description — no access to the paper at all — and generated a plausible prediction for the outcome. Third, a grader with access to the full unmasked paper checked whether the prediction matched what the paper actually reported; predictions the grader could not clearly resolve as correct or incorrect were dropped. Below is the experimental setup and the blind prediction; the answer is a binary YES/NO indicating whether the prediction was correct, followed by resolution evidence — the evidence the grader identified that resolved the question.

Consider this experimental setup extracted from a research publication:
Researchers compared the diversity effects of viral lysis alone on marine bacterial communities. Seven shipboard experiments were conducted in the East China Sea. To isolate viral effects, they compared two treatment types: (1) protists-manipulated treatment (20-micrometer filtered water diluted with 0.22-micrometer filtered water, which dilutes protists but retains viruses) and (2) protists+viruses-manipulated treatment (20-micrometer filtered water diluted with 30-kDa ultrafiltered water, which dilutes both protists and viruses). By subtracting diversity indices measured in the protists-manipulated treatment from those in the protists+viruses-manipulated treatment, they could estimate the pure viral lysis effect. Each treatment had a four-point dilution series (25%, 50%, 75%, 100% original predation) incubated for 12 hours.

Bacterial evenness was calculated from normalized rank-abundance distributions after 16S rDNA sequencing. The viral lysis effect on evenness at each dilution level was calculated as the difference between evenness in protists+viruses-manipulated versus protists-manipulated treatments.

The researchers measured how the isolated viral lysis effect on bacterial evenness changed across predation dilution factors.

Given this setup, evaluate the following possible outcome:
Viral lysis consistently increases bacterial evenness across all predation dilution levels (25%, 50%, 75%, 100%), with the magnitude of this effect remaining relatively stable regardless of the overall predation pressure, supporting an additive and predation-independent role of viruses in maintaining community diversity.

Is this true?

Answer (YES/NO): NO